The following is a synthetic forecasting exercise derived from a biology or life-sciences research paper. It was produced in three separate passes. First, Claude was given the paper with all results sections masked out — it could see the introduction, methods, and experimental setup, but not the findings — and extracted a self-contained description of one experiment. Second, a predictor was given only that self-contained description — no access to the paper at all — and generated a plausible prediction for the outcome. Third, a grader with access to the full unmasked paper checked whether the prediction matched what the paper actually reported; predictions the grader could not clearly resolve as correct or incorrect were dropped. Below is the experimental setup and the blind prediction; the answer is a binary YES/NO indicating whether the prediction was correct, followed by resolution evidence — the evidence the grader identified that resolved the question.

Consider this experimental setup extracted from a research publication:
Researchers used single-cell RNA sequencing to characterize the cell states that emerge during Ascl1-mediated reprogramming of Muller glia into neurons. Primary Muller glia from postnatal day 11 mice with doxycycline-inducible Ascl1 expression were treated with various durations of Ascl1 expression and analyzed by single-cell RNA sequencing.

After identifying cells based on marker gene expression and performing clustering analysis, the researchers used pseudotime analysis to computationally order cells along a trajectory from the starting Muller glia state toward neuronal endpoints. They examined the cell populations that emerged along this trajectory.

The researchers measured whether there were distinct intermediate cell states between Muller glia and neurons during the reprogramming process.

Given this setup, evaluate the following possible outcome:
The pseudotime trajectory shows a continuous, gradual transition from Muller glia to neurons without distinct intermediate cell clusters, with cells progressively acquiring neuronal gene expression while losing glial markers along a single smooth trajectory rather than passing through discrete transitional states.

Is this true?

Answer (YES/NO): NO